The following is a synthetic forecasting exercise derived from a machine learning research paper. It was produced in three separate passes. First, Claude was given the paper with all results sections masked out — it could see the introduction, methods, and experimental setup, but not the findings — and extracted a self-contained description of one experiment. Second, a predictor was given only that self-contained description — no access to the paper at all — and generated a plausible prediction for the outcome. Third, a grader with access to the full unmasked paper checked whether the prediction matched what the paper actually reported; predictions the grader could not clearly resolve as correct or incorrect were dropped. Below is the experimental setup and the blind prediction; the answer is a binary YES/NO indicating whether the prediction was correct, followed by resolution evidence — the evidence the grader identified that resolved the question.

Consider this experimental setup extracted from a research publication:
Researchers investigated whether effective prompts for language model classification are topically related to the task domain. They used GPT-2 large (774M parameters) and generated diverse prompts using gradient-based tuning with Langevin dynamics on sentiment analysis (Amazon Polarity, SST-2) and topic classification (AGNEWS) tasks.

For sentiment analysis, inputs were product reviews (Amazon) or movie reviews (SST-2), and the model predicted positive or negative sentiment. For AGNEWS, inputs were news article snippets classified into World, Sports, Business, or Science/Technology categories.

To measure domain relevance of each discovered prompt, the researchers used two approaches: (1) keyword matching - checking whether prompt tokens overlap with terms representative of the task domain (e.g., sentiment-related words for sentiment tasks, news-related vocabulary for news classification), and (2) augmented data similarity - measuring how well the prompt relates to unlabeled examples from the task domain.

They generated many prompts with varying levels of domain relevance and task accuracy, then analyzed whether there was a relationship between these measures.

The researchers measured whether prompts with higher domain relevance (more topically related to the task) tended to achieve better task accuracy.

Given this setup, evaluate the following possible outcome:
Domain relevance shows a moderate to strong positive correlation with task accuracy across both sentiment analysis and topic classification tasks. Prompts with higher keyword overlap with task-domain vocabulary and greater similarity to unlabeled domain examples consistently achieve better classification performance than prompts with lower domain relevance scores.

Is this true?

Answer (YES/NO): YES